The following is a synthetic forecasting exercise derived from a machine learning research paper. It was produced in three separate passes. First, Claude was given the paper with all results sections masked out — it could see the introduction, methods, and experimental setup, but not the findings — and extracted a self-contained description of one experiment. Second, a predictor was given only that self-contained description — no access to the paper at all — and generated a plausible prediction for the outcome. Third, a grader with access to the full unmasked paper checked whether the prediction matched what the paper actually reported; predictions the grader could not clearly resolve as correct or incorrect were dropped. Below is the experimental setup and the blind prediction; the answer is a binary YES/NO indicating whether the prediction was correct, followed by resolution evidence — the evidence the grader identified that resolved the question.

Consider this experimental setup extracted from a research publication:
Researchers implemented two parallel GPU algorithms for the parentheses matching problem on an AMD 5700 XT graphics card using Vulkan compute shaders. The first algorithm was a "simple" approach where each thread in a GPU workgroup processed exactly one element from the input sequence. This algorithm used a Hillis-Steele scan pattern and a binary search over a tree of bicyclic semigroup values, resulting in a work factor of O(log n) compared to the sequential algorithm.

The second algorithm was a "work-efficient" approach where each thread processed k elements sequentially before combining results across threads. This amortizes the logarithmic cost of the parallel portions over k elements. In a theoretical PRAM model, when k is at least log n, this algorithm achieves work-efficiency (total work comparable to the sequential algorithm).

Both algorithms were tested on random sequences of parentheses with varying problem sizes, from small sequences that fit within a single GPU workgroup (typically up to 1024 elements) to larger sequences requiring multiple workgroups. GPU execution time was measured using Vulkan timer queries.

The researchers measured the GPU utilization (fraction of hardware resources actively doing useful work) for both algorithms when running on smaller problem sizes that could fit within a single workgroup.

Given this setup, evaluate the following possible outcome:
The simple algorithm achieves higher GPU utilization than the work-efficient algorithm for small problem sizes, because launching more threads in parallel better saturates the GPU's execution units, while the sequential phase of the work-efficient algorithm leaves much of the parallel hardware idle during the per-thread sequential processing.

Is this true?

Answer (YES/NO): YES